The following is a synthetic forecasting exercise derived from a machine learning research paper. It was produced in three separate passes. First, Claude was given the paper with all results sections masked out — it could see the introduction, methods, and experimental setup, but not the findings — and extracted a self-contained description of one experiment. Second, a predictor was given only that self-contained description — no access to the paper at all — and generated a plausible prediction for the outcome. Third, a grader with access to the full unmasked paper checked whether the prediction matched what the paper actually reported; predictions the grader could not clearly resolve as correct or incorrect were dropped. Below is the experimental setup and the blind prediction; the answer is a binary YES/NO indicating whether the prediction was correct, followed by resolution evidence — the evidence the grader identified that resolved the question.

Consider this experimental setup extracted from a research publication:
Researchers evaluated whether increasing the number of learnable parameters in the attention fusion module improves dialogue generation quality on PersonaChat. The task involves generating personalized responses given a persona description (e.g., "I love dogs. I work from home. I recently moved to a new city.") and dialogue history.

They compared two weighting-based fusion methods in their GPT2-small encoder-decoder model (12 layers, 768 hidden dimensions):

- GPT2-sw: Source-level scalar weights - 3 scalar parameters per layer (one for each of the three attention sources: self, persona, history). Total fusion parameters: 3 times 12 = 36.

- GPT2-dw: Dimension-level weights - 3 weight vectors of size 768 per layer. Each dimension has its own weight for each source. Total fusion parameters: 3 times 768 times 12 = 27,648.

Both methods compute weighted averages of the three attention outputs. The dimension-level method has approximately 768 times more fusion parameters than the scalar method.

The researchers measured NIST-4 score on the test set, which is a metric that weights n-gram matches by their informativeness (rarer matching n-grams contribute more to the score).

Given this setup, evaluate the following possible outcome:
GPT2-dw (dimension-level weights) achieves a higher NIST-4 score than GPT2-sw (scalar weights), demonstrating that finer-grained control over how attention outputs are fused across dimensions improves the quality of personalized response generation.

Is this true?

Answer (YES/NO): NO